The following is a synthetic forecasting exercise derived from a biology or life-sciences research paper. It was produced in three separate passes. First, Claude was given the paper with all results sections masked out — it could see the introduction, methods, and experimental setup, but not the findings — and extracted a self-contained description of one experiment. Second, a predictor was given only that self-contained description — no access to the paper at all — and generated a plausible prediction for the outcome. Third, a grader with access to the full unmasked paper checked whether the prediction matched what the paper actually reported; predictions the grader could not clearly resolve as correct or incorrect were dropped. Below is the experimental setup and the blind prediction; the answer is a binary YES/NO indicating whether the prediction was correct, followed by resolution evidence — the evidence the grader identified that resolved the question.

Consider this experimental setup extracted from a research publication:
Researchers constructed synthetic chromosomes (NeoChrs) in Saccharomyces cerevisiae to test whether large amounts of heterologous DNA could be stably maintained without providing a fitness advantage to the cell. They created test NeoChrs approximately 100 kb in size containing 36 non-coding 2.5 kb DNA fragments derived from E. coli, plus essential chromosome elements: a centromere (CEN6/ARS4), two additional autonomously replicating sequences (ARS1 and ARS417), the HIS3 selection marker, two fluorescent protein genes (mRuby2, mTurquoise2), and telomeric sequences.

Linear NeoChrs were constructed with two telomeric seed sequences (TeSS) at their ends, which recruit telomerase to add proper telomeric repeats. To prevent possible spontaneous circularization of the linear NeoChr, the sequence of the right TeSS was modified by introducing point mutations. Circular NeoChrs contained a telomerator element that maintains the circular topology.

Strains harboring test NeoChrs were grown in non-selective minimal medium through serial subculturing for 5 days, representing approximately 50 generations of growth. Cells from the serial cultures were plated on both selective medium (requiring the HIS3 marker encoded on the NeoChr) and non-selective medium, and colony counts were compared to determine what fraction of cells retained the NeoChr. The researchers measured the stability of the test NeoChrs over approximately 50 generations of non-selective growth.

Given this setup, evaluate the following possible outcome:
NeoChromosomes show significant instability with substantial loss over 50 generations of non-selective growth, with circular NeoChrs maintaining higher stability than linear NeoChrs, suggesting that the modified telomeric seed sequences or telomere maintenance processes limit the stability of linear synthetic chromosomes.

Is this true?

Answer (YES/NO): NO